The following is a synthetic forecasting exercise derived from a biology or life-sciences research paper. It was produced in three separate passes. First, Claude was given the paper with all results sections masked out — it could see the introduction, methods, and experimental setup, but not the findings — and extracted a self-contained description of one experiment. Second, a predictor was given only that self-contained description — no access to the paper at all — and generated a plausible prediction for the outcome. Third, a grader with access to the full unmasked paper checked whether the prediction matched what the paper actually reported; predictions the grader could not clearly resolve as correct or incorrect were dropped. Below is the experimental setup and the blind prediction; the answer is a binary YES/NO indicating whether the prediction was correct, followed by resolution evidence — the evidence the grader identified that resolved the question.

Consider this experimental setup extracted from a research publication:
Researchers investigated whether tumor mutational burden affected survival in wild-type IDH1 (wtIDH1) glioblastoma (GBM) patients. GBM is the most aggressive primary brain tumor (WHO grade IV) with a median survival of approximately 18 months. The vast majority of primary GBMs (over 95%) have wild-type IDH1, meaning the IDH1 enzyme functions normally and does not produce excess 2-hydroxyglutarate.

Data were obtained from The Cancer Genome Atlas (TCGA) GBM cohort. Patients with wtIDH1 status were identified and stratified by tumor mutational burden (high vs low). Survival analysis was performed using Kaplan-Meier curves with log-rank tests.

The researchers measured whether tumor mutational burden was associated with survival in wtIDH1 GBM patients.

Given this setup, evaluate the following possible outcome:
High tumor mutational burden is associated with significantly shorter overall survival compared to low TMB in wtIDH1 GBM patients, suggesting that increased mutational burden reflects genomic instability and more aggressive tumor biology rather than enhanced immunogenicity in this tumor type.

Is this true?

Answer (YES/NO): NO